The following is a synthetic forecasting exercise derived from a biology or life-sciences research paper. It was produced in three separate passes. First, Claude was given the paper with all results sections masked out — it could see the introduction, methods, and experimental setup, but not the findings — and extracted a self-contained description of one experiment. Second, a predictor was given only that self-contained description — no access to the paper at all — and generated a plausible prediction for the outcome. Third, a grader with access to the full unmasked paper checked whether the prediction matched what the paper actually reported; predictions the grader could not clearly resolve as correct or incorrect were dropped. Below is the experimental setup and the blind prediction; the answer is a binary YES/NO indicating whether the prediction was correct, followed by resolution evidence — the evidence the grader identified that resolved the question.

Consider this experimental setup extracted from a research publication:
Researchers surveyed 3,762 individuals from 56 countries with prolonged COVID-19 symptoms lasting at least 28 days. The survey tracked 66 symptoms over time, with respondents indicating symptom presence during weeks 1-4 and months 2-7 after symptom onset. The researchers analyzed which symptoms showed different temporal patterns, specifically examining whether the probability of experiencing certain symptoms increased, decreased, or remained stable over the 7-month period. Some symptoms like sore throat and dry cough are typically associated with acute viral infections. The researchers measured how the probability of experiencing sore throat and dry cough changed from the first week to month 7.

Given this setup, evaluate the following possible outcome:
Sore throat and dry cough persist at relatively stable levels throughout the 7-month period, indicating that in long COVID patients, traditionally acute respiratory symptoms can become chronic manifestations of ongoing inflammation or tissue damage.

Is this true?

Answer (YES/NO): NO